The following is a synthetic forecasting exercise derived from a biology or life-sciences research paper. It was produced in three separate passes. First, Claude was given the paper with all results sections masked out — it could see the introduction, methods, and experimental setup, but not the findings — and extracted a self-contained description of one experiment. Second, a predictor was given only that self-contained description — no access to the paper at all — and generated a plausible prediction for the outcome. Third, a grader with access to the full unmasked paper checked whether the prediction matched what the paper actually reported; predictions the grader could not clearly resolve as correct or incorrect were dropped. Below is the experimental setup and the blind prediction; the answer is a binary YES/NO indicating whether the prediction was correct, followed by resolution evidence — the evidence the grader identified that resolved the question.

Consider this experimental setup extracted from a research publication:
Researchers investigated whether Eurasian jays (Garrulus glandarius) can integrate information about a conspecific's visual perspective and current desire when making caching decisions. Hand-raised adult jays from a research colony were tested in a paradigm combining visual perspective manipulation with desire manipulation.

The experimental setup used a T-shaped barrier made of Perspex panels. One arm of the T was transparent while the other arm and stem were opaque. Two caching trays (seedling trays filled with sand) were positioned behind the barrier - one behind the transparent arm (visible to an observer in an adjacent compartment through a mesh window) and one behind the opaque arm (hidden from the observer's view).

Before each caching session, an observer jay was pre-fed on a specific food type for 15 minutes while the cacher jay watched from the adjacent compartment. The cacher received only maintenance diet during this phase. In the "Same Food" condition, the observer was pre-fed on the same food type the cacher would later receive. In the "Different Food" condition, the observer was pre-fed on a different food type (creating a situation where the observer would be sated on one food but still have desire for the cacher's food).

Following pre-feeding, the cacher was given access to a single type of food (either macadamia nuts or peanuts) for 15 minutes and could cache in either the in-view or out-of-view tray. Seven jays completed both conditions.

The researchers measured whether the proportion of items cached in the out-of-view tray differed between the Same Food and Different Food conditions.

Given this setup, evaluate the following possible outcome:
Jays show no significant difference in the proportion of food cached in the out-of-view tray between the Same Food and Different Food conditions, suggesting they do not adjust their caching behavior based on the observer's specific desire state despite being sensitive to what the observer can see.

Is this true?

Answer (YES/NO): NO